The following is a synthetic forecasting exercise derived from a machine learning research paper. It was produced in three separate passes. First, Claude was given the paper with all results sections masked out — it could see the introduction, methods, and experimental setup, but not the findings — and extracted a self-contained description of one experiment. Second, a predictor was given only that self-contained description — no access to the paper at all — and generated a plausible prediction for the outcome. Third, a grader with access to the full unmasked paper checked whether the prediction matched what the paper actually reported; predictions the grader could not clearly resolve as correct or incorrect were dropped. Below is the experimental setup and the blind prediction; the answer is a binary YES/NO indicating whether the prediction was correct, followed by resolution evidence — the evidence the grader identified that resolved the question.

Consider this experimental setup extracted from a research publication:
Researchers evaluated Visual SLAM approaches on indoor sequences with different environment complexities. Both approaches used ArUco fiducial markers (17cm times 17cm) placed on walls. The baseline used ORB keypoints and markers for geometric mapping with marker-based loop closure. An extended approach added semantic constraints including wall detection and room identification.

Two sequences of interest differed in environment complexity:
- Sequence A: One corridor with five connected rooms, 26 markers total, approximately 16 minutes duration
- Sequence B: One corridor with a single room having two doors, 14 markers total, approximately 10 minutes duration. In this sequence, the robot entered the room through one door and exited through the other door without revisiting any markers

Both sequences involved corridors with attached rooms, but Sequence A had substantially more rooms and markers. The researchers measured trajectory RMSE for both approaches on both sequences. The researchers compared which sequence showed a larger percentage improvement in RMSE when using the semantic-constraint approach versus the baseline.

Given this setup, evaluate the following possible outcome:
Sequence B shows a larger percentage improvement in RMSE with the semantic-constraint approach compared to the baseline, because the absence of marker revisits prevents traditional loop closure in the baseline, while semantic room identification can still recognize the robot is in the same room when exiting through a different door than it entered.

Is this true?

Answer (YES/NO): YES